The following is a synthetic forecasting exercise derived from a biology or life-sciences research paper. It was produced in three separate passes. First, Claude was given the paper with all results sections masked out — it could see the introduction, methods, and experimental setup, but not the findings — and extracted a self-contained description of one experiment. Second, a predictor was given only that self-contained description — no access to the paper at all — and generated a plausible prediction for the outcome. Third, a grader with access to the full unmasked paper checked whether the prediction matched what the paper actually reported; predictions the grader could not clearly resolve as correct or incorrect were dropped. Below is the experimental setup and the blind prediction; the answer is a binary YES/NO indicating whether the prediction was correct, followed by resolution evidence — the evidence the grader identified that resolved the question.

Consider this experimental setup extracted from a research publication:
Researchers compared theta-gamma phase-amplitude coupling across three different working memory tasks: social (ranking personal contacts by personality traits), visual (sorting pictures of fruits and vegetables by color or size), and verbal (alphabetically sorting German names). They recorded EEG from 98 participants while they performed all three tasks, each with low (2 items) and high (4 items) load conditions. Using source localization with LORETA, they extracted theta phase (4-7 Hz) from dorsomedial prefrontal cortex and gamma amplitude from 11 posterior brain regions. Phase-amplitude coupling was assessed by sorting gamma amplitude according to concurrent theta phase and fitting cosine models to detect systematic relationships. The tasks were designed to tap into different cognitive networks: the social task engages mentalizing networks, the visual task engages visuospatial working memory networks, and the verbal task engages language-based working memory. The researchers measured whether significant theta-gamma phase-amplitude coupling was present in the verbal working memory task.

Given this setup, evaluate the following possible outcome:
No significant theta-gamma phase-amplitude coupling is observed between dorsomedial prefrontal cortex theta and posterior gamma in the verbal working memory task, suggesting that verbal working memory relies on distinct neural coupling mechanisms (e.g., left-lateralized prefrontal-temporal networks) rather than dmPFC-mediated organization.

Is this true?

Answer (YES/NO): YES